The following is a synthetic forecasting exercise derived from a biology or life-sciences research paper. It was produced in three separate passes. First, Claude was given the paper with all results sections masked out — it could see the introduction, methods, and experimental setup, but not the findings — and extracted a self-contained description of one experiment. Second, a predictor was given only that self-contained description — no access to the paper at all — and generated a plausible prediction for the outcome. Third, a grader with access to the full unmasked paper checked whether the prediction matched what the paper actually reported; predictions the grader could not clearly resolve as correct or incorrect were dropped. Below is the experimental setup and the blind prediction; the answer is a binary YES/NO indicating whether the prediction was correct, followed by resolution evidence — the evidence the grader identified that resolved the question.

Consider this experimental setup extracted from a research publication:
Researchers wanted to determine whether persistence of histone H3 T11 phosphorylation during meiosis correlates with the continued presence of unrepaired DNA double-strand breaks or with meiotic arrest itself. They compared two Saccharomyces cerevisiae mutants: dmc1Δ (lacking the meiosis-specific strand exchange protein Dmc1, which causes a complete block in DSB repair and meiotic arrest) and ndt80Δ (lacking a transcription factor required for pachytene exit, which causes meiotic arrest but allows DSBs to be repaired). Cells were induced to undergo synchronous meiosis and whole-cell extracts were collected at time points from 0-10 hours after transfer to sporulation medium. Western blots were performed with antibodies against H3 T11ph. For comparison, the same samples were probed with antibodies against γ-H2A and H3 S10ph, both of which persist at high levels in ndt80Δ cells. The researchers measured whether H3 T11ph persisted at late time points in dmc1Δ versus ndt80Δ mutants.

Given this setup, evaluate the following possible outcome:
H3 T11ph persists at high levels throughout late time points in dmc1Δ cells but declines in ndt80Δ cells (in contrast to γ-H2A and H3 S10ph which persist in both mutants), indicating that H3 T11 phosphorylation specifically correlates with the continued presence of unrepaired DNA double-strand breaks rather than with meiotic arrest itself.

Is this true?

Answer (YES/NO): YES